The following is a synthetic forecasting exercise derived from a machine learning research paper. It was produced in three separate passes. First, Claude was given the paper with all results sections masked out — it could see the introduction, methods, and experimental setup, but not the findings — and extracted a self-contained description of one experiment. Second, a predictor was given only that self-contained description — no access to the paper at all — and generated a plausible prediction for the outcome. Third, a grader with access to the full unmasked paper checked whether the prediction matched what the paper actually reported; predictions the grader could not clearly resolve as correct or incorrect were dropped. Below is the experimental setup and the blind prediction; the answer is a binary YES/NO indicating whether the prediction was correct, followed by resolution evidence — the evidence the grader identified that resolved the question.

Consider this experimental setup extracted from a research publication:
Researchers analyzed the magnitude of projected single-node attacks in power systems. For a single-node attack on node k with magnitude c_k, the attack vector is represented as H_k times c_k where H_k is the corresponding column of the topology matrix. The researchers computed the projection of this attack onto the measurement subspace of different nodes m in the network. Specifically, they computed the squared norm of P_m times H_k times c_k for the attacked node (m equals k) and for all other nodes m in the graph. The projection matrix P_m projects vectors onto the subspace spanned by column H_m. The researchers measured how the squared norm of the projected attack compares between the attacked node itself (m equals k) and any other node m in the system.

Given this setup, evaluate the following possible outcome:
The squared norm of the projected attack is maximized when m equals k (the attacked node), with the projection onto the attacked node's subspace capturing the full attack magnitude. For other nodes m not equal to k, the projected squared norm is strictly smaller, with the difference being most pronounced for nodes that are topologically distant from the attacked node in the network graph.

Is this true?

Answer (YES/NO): YES